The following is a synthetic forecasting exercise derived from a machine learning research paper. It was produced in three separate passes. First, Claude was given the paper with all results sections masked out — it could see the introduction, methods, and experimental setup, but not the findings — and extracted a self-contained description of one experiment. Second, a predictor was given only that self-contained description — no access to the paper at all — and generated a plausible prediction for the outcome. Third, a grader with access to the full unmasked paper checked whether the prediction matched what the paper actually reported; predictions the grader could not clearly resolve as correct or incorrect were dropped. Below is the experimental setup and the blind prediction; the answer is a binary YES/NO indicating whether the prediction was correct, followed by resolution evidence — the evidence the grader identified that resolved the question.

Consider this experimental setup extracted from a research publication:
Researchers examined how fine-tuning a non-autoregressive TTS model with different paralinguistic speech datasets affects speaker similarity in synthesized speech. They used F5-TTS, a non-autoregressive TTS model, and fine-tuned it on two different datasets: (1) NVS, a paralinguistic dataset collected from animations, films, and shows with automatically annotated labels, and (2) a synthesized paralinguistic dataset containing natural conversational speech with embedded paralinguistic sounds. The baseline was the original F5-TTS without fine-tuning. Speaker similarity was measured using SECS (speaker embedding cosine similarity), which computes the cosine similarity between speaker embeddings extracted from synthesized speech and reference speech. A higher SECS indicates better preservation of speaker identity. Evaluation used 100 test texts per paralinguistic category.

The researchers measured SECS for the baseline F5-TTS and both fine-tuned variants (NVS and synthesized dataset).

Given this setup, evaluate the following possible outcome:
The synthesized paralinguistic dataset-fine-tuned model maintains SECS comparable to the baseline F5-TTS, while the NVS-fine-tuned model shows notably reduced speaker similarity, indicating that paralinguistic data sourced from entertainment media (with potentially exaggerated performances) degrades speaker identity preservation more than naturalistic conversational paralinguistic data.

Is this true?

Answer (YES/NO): NO